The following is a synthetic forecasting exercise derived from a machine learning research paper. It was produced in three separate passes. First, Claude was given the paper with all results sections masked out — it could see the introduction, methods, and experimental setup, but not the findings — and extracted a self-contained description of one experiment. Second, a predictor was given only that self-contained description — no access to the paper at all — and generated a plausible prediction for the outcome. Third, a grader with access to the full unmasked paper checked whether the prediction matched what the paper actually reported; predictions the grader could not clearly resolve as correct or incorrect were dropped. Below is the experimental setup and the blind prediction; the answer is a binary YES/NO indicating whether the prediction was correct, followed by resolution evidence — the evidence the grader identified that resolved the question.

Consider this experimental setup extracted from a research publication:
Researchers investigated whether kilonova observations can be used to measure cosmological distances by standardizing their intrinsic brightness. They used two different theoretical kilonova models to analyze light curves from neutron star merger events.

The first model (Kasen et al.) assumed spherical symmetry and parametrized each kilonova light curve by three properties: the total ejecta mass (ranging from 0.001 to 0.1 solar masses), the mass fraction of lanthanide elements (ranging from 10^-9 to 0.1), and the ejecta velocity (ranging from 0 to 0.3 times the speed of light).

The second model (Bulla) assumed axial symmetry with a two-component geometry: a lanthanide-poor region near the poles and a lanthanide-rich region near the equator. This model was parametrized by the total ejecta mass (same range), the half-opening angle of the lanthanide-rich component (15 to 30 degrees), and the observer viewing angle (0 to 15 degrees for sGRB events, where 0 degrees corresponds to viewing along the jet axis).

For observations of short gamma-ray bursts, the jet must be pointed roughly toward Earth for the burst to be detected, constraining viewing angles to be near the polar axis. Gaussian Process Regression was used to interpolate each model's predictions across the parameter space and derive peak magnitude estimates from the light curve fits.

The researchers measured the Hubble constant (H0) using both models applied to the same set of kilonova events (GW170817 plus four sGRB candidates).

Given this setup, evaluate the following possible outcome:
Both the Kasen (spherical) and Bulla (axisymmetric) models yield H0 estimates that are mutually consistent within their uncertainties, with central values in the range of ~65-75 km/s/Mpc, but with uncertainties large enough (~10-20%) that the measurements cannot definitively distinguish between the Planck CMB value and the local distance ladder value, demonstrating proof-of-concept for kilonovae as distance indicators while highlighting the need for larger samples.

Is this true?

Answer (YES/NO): NO